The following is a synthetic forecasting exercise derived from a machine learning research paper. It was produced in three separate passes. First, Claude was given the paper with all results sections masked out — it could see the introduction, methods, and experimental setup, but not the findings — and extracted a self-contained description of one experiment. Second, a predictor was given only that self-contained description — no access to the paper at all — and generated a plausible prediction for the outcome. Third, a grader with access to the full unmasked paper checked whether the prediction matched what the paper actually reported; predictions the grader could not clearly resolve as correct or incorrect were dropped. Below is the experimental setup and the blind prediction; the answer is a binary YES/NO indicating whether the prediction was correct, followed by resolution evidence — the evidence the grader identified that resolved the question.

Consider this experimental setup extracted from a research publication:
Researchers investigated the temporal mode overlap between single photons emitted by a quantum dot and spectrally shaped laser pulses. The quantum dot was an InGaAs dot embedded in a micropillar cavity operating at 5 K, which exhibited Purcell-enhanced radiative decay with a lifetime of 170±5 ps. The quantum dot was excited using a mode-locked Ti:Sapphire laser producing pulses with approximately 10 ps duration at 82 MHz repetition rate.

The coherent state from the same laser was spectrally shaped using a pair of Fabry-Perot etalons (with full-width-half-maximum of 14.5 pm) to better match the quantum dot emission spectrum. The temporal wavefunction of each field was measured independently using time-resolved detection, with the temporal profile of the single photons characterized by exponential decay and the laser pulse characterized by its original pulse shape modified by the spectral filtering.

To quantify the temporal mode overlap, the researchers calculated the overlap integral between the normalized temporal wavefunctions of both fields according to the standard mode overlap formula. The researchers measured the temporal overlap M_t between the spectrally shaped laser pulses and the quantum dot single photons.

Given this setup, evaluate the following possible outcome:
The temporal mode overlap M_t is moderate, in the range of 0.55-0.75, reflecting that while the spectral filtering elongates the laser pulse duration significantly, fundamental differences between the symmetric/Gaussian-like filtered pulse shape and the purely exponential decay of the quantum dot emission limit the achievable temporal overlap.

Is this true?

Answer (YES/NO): NO